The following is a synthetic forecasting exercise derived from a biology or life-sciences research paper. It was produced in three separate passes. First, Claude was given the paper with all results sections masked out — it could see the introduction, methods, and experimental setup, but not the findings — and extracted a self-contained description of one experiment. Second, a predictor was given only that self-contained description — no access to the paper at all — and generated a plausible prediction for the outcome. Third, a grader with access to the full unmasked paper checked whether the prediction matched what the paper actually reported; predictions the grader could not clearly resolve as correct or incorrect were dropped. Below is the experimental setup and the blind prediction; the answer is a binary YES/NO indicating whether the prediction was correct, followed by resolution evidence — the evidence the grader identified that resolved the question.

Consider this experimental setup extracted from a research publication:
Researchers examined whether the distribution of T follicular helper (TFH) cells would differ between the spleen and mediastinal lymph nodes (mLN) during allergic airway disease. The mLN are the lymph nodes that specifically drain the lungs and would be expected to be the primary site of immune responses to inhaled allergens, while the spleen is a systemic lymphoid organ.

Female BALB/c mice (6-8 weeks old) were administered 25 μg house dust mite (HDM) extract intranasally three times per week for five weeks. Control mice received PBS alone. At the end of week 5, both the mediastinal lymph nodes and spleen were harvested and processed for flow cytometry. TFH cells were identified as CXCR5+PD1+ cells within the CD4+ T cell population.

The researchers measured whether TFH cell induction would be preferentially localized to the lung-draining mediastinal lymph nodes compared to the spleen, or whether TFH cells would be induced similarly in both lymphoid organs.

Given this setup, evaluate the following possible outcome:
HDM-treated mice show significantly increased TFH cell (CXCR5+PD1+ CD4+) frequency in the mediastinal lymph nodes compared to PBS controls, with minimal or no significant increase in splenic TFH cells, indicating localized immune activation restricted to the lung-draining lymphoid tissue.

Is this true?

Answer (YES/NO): NO